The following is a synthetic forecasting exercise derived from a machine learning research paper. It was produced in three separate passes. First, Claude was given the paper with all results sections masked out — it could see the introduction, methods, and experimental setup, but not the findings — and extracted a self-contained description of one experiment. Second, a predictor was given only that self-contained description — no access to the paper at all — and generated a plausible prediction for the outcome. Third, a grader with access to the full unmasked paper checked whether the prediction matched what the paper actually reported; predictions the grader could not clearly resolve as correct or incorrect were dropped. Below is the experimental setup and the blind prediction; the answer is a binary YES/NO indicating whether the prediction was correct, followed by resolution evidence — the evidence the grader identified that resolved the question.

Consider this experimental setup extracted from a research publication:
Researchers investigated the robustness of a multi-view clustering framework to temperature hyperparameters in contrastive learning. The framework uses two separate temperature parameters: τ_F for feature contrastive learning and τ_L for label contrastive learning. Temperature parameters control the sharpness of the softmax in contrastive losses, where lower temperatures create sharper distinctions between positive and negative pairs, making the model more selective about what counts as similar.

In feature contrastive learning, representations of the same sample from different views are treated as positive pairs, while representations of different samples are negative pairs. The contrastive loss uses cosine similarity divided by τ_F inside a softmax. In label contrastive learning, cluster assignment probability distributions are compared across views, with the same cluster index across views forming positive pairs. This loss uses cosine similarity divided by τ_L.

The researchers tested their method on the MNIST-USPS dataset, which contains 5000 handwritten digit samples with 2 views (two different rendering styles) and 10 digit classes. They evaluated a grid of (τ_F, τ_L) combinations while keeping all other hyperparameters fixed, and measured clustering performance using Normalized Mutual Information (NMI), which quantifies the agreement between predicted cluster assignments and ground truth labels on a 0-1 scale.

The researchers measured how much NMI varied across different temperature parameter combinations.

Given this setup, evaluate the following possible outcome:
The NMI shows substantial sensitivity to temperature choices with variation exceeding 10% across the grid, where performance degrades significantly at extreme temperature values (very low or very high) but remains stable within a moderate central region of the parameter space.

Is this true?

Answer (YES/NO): NO